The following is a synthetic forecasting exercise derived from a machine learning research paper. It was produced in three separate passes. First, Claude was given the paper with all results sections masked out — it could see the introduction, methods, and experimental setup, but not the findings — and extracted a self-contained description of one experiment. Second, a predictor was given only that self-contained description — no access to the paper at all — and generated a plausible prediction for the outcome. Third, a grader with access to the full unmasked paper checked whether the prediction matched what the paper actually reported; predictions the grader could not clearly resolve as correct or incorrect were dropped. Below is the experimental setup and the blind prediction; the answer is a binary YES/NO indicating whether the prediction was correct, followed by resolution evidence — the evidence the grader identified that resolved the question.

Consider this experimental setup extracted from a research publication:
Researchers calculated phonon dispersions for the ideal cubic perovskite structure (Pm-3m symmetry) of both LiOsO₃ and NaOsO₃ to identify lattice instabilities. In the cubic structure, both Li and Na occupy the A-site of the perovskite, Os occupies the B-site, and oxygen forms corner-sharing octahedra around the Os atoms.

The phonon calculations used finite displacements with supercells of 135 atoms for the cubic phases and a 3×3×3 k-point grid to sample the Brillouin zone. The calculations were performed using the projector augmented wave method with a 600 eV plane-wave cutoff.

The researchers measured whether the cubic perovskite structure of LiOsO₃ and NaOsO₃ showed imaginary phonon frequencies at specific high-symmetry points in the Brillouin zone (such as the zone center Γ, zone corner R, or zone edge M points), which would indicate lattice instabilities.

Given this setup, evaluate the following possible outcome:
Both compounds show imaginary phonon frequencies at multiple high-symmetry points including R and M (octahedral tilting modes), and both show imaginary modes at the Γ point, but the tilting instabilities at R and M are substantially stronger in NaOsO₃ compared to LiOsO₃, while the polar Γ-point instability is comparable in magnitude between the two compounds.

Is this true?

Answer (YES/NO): NO